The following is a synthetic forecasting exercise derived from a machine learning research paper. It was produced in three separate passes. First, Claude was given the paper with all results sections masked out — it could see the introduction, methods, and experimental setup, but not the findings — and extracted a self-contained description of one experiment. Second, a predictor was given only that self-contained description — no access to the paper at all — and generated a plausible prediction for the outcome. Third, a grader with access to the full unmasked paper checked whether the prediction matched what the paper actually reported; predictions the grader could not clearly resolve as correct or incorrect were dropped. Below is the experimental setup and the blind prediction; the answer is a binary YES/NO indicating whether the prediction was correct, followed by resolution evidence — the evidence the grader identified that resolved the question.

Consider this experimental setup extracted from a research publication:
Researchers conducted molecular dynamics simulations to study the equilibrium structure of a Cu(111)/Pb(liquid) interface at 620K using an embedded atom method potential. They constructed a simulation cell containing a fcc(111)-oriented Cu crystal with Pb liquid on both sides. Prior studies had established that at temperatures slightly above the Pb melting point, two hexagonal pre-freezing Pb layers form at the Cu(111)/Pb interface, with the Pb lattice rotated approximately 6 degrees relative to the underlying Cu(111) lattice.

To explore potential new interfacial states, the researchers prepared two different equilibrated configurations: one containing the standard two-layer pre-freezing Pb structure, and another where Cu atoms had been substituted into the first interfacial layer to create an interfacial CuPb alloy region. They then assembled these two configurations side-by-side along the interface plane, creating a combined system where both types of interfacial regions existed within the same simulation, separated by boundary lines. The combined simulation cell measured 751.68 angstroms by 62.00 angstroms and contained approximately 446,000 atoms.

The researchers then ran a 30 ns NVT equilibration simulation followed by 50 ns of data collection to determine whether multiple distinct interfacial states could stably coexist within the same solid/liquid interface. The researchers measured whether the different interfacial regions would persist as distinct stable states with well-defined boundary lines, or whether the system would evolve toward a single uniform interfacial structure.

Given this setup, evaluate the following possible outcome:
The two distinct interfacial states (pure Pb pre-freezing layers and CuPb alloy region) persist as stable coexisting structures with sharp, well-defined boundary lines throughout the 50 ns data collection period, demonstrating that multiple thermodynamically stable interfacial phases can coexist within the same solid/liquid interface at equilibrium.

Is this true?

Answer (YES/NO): NO